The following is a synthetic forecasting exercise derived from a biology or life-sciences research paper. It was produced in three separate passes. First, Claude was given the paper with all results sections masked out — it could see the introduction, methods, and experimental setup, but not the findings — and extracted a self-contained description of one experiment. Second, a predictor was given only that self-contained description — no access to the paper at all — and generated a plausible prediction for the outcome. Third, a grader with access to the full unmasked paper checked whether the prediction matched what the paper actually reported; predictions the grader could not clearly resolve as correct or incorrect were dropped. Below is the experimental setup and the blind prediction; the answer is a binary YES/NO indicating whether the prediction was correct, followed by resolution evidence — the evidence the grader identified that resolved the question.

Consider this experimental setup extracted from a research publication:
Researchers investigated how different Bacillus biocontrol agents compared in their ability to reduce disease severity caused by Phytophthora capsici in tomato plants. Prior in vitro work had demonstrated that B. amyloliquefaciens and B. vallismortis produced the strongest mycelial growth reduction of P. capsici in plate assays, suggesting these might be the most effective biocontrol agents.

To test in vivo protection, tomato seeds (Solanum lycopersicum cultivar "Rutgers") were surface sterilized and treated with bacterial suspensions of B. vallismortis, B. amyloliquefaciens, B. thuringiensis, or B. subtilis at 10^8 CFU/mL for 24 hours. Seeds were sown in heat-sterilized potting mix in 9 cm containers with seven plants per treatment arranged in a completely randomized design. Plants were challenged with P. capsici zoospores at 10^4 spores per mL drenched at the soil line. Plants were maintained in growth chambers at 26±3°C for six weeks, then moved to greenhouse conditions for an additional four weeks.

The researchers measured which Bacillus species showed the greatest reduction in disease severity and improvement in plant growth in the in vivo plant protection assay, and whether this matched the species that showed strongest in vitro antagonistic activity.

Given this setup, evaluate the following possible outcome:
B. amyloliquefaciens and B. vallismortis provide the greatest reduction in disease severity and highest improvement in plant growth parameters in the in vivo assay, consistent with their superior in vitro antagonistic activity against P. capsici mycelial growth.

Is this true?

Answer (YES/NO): NO